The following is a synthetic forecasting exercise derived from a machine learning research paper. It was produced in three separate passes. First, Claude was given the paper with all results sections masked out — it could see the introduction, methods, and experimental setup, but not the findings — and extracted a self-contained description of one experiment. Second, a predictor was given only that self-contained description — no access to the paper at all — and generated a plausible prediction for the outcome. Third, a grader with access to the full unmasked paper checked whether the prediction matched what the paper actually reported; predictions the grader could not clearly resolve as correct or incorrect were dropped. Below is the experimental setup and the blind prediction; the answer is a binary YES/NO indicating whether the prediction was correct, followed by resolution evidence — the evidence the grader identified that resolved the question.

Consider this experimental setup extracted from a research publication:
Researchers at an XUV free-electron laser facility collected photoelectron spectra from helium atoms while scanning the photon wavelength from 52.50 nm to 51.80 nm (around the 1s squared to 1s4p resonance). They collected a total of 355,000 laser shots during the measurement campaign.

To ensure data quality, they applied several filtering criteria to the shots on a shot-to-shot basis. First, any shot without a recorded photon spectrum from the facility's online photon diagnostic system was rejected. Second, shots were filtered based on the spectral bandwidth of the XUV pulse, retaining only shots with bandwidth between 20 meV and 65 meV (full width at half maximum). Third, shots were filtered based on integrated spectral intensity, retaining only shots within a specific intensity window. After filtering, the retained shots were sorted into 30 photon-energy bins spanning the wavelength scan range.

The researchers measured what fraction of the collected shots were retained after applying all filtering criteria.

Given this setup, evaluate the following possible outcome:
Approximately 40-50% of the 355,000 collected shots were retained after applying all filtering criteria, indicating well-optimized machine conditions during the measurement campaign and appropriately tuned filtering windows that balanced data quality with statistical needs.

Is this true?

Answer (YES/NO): NO